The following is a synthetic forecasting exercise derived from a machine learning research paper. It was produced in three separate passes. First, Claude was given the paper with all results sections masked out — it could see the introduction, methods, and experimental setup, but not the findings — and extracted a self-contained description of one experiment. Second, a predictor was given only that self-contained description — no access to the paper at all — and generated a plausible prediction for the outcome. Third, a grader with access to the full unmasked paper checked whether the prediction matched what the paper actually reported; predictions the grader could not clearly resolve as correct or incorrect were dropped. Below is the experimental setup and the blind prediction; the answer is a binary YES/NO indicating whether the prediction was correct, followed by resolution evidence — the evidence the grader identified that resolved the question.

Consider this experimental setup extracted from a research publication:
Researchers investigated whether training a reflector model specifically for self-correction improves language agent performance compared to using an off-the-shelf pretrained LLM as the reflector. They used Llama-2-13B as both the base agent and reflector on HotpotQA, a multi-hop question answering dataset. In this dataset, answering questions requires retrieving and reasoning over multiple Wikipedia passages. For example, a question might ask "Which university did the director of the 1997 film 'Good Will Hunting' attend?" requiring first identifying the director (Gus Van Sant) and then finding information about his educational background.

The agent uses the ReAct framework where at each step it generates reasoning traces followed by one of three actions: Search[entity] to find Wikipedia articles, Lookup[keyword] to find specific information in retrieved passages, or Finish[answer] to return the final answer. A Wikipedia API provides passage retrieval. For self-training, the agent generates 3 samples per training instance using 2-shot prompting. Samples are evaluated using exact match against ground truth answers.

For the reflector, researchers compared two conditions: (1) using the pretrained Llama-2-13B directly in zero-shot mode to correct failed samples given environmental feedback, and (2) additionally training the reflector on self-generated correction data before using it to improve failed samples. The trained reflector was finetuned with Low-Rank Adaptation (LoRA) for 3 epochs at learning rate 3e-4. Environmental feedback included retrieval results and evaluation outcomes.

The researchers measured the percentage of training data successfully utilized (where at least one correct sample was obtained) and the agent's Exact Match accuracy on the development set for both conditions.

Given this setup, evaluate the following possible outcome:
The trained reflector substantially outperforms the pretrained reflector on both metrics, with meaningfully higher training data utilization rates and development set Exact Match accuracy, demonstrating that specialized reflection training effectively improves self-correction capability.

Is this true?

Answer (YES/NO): NO